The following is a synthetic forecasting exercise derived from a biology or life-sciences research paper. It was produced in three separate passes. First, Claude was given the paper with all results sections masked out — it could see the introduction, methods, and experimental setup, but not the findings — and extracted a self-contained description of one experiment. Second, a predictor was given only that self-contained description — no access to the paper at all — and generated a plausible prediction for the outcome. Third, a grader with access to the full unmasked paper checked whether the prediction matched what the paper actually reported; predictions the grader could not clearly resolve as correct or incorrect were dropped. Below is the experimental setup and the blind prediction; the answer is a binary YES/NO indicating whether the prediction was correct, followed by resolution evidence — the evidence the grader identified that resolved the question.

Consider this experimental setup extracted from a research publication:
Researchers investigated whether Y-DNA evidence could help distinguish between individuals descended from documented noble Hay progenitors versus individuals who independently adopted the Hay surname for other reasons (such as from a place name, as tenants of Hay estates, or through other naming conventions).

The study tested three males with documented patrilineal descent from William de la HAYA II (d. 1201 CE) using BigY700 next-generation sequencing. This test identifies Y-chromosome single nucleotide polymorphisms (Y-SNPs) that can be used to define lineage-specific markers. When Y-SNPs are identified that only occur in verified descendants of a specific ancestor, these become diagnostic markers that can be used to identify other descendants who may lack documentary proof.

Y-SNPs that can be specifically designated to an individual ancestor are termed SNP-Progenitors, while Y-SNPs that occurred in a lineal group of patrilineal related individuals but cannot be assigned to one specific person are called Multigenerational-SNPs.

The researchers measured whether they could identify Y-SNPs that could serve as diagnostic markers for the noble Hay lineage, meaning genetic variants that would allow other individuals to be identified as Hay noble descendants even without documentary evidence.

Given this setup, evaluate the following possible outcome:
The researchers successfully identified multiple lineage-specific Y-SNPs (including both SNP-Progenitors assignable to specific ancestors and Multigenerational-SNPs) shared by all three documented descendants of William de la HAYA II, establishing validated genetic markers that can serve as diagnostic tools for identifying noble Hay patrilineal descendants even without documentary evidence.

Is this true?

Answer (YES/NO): YES